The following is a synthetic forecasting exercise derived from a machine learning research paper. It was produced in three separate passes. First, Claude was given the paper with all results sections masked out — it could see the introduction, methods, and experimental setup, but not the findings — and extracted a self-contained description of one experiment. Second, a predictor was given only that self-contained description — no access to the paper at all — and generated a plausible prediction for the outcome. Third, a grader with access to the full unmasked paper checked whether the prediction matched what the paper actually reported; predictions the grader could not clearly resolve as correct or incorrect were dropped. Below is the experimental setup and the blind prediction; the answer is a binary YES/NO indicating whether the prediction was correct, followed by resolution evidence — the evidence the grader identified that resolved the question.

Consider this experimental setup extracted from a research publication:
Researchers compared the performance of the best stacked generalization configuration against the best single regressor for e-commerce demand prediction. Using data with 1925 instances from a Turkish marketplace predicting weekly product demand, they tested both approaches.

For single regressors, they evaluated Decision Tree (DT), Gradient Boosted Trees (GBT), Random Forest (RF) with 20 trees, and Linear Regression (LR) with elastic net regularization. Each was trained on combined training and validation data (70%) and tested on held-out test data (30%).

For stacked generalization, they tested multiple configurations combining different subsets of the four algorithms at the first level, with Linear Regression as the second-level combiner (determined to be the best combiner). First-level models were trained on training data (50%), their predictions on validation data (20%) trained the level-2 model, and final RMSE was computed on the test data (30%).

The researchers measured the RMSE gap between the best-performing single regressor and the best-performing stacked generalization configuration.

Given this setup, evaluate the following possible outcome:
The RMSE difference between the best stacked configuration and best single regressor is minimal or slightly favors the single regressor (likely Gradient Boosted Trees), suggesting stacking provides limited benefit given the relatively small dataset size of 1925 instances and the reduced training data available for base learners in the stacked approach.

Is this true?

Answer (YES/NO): NO